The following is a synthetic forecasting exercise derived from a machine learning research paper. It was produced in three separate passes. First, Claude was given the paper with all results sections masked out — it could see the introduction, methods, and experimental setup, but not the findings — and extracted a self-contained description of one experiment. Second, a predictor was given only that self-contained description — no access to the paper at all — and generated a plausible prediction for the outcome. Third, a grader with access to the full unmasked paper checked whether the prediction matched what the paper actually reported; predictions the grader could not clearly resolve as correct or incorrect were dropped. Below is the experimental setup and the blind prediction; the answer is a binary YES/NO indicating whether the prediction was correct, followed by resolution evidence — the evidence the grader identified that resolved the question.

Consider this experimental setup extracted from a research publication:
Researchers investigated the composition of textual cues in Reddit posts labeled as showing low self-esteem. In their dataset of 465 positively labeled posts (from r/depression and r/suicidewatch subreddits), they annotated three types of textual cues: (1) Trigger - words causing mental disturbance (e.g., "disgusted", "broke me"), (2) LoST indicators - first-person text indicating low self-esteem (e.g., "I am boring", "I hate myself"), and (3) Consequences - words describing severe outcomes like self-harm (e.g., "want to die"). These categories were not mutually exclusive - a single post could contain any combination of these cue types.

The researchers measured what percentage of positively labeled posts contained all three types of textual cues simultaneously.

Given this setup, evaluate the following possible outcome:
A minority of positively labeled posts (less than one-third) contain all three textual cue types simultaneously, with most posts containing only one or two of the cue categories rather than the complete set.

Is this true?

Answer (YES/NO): YES